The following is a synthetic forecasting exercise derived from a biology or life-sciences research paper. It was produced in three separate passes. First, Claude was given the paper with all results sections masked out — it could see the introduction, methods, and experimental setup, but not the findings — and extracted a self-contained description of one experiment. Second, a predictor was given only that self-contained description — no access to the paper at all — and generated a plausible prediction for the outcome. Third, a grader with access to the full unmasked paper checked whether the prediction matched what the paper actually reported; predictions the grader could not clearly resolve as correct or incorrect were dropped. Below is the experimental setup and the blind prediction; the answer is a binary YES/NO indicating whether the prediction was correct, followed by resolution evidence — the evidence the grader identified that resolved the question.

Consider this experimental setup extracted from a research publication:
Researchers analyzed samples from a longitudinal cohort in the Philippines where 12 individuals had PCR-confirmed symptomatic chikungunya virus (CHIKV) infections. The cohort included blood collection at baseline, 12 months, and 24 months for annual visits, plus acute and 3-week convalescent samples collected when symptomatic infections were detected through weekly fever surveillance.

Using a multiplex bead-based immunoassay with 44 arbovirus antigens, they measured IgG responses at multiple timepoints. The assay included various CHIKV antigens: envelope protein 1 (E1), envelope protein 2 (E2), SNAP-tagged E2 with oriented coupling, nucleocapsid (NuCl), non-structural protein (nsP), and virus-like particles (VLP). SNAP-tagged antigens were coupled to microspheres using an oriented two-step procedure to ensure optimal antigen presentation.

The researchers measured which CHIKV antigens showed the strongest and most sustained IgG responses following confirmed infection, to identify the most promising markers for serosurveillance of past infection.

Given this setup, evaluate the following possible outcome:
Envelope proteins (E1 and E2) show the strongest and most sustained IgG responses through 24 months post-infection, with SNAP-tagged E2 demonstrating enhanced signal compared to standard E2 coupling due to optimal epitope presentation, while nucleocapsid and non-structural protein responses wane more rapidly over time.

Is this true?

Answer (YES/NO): NO